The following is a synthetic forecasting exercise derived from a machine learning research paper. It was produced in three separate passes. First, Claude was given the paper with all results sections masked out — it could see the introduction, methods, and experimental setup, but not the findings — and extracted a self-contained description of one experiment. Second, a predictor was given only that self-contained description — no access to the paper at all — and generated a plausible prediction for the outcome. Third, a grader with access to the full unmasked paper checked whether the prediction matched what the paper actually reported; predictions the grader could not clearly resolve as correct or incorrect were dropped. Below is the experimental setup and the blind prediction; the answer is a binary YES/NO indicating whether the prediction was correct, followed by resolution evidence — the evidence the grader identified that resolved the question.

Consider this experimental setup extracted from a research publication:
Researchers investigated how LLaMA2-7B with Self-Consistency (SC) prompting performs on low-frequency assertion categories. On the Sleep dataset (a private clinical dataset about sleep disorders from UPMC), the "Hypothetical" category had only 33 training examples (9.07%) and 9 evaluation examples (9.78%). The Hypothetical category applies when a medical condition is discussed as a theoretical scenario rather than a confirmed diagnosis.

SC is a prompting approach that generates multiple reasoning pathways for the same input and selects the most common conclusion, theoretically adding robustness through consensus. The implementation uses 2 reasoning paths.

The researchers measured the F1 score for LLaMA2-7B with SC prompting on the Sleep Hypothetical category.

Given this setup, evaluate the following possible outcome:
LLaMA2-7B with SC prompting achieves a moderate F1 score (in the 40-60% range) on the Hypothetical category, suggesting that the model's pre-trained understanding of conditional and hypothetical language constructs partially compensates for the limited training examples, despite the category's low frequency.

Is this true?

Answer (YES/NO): NO